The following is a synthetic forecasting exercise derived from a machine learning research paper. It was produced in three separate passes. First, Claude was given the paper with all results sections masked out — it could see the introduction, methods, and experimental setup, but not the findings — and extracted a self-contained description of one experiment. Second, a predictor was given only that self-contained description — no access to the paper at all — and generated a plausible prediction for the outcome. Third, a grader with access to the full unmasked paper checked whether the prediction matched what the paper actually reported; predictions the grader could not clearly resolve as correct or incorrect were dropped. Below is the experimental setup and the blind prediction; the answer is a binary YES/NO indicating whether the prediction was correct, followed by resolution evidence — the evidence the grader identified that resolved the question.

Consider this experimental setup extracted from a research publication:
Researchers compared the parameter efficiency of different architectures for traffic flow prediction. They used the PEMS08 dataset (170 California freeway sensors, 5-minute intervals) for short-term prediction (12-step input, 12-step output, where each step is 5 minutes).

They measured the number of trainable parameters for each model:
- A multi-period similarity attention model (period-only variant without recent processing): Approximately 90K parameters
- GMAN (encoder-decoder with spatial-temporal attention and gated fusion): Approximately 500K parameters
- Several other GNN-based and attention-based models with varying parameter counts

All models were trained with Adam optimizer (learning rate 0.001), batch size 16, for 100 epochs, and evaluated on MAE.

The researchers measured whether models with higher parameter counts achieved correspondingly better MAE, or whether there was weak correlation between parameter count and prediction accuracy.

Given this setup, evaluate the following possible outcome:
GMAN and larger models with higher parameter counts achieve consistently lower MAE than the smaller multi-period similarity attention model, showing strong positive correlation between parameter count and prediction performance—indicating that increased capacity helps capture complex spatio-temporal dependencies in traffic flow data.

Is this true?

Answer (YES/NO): NO